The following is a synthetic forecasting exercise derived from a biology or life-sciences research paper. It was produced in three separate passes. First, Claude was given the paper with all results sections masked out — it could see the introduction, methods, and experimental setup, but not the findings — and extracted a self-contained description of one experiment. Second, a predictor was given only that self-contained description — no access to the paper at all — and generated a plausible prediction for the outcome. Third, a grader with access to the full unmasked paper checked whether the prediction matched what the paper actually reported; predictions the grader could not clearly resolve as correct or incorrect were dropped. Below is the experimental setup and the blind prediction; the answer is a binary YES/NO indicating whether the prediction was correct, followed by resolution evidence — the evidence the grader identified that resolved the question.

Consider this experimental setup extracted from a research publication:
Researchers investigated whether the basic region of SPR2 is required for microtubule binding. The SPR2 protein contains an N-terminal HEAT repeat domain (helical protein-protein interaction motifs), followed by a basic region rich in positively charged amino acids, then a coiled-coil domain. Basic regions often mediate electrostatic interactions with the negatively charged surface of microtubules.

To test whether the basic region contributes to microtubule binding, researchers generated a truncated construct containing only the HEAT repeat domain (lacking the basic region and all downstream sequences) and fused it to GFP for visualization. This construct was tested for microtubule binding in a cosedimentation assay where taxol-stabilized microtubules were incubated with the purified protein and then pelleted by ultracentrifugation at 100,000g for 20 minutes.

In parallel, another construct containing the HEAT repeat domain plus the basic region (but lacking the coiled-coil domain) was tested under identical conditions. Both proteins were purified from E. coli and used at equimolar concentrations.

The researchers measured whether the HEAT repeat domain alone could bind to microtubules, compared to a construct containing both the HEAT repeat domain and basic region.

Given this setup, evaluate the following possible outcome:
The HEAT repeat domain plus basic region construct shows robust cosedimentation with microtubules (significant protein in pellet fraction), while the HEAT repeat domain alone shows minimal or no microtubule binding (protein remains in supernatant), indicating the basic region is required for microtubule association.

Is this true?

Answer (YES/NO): NO